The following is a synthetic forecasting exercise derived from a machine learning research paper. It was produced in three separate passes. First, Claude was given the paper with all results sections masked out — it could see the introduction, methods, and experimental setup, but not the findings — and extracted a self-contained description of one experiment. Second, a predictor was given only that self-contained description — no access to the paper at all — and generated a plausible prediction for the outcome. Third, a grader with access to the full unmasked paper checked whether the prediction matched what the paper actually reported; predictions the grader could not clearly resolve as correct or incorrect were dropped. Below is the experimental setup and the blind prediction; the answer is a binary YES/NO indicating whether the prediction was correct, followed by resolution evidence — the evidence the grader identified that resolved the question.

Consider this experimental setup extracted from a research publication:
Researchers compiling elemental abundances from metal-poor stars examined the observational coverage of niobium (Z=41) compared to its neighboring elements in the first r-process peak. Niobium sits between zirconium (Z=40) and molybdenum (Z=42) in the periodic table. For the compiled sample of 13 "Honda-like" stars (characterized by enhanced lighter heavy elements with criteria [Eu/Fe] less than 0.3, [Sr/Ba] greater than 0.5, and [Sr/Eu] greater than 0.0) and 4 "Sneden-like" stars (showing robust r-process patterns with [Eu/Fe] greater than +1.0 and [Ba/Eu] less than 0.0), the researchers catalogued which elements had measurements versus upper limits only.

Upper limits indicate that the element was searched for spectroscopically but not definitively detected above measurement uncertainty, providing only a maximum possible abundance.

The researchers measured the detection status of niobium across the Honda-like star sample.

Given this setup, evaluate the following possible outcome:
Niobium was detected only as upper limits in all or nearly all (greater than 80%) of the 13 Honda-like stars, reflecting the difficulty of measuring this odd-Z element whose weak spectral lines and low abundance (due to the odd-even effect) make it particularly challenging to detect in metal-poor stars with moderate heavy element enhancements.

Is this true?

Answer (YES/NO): NO